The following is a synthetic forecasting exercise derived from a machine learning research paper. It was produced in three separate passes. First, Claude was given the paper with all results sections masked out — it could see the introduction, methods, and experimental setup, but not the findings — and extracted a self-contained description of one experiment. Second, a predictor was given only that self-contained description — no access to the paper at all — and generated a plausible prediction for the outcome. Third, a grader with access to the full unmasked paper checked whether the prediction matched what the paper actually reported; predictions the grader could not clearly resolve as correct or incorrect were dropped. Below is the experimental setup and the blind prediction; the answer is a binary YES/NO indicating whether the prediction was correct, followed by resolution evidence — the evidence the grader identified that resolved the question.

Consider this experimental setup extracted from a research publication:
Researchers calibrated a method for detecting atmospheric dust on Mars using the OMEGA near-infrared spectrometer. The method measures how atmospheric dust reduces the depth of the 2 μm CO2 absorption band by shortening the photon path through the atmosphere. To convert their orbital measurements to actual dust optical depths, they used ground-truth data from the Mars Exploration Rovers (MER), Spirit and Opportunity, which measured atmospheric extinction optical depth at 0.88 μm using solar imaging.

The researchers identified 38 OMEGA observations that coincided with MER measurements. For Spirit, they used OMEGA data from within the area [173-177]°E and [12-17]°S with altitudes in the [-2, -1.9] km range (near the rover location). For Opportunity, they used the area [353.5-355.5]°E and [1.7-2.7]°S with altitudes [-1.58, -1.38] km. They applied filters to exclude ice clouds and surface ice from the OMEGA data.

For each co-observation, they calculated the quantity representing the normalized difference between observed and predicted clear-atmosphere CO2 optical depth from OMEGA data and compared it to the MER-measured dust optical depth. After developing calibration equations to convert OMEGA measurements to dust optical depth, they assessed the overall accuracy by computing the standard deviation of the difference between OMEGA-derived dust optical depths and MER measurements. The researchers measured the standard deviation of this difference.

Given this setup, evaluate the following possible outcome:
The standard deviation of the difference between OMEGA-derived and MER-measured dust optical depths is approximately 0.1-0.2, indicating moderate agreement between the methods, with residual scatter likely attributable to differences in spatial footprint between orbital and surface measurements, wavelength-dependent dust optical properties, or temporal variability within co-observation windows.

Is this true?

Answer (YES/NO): YES